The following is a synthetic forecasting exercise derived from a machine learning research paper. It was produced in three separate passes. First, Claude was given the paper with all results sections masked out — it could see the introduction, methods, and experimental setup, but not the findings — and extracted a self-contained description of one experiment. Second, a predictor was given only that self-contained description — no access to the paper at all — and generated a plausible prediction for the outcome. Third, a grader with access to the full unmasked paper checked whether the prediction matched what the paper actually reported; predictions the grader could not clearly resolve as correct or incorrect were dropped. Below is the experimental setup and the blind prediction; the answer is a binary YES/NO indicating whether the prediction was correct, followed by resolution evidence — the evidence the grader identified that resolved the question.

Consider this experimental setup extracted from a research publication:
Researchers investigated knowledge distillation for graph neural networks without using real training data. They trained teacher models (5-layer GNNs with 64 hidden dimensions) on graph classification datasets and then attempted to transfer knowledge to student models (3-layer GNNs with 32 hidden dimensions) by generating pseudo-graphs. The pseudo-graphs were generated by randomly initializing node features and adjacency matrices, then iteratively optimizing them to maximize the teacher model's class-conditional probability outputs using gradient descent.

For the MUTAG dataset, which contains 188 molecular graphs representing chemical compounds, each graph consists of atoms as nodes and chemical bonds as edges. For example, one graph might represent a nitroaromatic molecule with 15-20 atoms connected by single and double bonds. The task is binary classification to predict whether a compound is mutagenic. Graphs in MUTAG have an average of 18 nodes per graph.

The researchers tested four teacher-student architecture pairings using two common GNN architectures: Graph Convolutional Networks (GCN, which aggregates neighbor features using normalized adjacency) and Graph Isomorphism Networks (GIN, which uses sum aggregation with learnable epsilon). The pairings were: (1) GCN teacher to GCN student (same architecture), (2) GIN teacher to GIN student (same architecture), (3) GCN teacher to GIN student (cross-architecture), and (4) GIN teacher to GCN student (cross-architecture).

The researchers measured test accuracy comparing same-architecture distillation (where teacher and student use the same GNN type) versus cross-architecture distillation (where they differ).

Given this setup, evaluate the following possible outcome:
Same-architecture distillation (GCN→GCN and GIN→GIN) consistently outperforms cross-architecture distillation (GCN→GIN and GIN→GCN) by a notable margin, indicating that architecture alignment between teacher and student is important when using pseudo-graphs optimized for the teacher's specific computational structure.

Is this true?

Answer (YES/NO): NO